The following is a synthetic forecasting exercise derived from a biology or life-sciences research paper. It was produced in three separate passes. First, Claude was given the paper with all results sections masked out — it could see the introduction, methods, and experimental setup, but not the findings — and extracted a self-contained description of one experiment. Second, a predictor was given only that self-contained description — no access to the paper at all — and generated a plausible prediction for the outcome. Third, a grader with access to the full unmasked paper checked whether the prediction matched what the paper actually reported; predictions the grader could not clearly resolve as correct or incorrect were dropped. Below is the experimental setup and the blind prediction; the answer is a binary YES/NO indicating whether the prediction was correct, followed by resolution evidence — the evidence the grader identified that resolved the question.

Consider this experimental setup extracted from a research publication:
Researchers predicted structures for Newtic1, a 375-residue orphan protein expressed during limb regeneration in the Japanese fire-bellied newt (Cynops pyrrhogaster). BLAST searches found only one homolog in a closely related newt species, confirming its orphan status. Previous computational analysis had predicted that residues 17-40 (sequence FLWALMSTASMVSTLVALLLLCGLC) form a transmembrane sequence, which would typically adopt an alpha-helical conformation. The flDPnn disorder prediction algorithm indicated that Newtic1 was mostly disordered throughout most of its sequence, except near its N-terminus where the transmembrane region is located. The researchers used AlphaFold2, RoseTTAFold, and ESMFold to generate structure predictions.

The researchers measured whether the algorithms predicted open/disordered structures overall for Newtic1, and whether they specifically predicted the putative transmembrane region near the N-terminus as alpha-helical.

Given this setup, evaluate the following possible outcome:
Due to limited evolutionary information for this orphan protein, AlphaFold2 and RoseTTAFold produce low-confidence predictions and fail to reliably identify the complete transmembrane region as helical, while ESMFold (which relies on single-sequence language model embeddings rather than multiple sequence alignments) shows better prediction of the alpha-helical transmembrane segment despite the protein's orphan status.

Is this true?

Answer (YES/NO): NO